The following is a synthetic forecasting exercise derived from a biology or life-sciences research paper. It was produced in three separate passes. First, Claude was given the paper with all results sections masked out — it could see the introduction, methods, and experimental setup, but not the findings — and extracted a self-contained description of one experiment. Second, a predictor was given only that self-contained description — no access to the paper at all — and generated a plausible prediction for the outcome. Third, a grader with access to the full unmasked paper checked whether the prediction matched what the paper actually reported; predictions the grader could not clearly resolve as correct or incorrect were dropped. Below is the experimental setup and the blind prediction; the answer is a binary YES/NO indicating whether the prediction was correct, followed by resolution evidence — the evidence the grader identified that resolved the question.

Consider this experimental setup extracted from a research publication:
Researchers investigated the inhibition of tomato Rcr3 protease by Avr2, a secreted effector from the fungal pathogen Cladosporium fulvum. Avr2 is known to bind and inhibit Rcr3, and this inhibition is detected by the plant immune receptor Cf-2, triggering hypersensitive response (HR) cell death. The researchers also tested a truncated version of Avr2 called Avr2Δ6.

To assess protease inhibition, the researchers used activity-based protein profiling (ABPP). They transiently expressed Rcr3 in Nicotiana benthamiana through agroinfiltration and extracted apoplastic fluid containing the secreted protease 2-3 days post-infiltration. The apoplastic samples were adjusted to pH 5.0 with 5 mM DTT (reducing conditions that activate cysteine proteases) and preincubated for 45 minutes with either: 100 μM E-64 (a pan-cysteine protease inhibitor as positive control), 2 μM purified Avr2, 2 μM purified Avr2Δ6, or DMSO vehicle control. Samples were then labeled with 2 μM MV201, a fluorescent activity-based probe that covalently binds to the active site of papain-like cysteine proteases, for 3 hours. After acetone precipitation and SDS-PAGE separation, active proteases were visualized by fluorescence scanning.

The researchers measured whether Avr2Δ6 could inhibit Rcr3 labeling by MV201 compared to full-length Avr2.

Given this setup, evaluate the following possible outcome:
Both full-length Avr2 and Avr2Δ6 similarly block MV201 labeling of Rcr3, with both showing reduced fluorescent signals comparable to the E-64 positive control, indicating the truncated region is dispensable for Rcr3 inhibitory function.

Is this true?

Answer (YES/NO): NO